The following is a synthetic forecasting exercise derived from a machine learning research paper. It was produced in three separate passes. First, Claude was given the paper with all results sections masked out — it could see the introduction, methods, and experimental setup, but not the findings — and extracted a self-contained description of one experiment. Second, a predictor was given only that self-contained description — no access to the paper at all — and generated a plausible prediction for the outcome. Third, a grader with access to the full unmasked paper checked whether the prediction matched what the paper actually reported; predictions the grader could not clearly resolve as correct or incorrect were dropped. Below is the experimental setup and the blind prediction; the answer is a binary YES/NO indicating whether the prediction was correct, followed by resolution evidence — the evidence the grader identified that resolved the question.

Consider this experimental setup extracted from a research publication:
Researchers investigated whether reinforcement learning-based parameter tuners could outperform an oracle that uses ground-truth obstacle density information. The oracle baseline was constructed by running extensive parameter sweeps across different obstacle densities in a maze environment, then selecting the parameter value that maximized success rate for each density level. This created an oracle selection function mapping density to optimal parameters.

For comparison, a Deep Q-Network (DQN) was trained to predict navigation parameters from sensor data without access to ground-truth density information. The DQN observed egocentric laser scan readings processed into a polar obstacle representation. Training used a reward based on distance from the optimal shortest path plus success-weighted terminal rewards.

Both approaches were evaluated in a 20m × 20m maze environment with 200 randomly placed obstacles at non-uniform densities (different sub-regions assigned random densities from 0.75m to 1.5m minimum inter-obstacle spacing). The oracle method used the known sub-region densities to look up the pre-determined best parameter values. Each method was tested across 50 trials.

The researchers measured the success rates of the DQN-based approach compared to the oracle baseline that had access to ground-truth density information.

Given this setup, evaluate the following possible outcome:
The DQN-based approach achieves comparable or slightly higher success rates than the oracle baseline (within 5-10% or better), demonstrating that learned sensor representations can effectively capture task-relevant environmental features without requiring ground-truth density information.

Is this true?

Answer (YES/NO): YES